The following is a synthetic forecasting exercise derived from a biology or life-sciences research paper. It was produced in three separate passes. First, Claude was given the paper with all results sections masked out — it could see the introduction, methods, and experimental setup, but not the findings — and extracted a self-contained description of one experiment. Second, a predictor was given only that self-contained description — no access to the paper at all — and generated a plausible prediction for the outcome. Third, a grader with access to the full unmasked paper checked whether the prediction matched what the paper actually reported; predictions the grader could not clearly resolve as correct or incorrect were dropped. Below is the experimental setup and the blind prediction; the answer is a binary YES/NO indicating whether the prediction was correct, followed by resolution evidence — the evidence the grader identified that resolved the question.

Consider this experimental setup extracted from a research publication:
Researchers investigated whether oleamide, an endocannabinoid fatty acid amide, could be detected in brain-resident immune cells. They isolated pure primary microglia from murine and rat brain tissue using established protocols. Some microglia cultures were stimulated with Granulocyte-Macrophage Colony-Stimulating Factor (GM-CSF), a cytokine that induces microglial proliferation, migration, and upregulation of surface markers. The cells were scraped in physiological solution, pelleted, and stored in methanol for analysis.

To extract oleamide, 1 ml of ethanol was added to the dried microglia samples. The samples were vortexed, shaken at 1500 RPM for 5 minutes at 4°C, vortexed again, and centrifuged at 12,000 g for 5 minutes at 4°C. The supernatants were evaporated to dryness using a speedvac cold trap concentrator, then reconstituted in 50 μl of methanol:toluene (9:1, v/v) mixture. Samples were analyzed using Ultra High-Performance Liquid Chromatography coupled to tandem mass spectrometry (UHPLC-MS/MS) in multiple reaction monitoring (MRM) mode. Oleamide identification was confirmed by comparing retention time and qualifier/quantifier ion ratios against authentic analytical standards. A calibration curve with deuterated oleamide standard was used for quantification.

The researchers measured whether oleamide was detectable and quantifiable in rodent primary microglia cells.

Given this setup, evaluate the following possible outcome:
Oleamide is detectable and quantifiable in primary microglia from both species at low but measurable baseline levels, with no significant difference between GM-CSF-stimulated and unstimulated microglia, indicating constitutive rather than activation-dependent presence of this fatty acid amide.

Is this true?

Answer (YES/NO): NO